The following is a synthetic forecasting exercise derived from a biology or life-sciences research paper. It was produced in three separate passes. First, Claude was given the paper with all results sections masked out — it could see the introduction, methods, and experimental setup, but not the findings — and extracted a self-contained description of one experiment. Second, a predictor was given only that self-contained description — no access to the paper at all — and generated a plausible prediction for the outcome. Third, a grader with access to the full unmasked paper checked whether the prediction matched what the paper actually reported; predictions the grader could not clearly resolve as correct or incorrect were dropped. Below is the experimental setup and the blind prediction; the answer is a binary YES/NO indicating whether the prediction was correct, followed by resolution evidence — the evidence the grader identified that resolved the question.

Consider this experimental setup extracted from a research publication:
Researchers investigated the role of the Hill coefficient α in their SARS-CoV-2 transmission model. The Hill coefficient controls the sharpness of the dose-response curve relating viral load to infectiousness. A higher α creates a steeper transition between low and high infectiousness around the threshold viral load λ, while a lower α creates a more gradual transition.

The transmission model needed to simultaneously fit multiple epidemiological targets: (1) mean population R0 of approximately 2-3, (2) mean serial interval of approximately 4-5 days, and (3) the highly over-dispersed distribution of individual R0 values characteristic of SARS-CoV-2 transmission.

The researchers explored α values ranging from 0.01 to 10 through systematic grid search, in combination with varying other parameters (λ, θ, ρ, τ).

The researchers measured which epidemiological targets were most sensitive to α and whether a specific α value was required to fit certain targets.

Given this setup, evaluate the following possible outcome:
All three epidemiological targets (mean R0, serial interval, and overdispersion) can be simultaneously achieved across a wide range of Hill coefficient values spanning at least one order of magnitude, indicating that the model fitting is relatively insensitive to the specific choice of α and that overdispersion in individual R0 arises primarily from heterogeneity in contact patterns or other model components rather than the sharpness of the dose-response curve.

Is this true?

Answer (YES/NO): NO